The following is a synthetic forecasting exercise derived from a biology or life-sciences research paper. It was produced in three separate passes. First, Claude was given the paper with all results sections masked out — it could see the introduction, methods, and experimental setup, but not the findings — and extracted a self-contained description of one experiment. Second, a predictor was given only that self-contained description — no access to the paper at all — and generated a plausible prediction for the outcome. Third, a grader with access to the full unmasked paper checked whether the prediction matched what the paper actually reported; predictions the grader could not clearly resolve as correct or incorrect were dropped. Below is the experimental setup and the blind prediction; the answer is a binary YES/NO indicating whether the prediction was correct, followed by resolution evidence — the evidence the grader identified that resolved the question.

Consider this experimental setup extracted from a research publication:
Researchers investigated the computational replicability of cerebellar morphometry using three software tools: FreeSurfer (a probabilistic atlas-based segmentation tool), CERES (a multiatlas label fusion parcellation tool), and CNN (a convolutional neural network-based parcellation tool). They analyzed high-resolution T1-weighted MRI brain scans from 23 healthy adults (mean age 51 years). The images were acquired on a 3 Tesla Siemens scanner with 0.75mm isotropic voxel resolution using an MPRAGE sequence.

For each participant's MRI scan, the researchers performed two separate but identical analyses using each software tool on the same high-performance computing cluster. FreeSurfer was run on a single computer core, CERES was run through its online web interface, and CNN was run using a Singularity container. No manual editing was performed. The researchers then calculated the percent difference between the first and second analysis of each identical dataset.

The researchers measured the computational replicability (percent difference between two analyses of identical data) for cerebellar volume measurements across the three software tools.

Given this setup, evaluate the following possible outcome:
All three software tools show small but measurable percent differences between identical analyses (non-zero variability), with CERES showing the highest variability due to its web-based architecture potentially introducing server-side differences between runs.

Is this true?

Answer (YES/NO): NO